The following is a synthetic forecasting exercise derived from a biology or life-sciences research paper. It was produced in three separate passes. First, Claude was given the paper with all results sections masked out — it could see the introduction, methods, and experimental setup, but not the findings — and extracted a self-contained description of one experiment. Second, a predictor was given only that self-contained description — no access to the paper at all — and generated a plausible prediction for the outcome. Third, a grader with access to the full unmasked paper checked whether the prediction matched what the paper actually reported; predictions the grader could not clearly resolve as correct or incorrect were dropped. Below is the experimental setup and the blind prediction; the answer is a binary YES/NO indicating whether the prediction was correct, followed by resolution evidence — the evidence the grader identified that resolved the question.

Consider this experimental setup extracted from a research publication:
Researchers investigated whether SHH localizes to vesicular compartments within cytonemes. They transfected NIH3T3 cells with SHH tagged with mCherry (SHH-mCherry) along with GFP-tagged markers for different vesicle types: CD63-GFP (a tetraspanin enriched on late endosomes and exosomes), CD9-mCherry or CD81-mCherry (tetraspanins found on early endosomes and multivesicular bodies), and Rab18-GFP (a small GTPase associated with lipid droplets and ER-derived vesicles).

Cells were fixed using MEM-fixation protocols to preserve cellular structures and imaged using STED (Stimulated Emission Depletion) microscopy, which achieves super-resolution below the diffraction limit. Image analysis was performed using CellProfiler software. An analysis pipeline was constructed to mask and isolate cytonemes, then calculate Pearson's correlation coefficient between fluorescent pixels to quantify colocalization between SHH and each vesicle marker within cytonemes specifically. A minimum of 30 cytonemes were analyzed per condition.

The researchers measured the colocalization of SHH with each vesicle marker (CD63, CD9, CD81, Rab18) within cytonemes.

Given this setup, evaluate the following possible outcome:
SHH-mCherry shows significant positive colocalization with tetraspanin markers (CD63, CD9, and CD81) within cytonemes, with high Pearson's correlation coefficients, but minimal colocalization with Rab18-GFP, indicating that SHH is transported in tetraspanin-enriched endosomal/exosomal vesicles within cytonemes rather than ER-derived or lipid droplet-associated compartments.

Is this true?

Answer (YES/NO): NO